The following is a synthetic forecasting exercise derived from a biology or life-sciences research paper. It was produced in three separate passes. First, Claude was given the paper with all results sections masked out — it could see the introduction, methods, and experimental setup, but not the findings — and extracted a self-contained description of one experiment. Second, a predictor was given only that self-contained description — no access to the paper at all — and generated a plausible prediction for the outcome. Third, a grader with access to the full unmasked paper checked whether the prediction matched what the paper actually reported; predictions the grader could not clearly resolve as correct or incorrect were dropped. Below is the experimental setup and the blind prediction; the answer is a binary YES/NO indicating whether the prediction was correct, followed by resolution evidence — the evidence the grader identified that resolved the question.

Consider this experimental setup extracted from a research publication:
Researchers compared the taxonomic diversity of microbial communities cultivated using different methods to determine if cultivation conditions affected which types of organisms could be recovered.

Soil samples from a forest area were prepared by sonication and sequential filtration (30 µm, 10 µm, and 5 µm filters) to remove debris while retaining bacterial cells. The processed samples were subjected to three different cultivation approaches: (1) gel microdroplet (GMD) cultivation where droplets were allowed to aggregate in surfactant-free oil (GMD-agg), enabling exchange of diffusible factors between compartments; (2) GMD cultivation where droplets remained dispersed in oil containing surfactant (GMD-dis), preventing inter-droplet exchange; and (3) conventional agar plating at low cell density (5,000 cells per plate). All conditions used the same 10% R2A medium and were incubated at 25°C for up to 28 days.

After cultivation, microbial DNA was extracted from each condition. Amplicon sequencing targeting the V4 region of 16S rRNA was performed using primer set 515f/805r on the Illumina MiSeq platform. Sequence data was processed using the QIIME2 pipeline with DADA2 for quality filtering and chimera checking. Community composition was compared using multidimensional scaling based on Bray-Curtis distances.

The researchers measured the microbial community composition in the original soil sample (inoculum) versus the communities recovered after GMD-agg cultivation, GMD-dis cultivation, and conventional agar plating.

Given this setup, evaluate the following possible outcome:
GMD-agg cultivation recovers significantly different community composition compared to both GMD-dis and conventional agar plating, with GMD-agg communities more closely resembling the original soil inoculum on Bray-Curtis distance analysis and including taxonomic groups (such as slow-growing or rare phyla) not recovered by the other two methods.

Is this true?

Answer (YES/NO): NO